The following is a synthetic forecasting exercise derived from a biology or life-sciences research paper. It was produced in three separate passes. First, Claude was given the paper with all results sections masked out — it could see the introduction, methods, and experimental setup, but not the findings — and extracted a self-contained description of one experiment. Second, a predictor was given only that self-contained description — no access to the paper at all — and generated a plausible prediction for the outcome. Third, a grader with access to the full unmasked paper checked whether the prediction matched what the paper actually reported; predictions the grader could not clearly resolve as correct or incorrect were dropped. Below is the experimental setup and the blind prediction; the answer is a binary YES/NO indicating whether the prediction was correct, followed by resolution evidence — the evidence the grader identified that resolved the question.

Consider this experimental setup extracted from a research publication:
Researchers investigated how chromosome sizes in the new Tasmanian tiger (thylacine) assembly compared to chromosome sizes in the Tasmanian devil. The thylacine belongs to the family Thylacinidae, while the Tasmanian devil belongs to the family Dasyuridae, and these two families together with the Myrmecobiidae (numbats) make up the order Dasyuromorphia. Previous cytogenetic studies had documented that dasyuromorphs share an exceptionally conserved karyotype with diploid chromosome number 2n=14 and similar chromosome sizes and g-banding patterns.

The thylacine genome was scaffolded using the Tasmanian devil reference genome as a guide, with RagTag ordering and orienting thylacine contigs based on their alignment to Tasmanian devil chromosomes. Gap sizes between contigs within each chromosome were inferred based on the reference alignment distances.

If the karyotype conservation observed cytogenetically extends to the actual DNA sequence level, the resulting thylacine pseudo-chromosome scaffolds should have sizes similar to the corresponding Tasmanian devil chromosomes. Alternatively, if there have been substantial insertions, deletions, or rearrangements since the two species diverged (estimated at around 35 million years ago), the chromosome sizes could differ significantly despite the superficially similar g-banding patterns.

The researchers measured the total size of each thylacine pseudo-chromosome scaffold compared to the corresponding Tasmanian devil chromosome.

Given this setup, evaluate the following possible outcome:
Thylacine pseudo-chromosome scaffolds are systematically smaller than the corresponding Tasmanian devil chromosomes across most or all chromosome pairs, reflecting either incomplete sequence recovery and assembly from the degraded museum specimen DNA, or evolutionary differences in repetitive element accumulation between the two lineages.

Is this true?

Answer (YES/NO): NO